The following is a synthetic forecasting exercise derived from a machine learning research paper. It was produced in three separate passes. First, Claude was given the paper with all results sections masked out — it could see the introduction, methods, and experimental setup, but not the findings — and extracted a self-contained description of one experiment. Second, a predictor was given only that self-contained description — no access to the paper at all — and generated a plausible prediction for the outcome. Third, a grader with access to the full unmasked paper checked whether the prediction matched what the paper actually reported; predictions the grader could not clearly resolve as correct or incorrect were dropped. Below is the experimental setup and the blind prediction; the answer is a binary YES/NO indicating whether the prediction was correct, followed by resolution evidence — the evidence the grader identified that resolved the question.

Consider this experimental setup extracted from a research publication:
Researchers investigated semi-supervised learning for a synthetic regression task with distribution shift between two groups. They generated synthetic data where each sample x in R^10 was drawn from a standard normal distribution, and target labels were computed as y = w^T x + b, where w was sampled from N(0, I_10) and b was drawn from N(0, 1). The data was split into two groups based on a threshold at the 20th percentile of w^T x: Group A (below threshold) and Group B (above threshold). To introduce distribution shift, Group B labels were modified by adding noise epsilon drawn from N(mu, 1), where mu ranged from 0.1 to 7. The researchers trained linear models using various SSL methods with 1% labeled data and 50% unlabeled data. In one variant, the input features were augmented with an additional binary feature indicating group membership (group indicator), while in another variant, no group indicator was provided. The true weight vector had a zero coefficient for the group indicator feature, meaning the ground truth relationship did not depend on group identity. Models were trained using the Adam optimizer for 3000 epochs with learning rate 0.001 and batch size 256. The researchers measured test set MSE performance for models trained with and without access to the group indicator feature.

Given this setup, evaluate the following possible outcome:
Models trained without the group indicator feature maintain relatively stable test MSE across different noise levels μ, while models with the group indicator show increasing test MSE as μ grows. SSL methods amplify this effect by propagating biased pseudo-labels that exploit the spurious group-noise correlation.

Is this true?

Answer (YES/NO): NO